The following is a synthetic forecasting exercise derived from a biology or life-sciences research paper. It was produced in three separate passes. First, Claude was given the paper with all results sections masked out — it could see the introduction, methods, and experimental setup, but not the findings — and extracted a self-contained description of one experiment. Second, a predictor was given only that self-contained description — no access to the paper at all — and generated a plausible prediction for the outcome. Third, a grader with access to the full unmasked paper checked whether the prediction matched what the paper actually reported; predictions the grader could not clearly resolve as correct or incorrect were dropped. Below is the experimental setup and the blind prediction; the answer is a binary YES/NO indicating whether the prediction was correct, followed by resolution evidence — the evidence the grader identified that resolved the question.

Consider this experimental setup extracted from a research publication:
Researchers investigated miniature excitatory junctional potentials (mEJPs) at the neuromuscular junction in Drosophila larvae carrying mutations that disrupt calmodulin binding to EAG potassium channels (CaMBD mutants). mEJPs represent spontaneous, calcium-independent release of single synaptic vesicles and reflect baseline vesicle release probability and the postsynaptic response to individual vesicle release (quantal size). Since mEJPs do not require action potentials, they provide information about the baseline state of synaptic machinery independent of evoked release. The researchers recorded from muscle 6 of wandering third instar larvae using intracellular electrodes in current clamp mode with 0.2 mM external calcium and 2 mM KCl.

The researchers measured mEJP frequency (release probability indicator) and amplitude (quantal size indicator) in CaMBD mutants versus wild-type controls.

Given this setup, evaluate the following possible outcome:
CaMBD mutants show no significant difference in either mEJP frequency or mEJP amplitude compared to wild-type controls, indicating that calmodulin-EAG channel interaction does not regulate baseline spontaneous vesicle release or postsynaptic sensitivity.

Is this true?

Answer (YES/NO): YES